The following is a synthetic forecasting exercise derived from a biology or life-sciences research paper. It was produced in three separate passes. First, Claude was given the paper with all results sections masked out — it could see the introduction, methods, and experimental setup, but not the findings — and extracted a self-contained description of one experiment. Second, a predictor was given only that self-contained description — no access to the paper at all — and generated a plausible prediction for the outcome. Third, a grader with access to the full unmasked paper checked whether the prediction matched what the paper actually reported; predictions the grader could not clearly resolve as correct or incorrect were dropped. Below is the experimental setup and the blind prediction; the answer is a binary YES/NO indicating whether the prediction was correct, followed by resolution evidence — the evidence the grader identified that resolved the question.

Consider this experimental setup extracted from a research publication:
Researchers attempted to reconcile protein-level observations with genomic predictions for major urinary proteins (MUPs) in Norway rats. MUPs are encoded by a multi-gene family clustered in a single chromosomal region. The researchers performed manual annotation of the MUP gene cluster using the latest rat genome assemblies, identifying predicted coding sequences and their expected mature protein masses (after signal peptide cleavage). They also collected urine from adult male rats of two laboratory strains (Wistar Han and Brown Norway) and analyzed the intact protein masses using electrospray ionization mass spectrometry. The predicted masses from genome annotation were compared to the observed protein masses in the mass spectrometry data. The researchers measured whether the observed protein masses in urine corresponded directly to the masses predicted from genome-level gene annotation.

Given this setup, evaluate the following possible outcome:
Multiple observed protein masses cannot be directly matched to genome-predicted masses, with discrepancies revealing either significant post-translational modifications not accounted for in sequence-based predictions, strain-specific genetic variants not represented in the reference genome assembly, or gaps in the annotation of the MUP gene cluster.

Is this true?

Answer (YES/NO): YES